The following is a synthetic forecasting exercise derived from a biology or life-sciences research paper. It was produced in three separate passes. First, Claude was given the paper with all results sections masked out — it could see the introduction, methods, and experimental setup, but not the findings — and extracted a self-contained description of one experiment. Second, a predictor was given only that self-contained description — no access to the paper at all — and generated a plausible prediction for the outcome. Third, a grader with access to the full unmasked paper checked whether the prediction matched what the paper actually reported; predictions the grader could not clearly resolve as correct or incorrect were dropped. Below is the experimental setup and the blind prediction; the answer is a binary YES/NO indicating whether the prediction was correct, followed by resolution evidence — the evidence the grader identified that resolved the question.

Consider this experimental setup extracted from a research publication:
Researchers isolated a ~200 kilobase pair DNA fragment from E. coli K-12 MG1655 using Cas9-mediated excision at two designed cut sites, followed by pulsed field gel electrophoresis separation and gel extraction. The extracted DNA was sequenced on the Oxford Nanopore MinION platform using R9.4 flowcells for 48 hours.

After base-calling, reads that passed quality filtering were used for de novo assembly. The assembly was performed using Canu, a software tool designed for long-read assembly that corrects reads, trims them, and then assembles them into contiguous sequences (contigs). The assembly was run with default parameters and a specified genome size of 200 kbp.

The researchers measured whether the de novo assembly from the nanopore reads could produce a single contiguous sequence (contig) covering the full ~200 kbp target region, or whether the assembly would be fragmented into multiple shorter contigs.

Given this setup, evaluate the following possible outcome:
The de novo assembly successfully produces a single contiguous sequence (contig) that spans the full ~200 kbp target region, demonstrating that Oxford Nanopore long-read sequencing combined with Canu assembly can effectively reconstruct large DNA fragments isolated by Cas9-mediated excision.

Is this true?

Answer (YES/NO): YES